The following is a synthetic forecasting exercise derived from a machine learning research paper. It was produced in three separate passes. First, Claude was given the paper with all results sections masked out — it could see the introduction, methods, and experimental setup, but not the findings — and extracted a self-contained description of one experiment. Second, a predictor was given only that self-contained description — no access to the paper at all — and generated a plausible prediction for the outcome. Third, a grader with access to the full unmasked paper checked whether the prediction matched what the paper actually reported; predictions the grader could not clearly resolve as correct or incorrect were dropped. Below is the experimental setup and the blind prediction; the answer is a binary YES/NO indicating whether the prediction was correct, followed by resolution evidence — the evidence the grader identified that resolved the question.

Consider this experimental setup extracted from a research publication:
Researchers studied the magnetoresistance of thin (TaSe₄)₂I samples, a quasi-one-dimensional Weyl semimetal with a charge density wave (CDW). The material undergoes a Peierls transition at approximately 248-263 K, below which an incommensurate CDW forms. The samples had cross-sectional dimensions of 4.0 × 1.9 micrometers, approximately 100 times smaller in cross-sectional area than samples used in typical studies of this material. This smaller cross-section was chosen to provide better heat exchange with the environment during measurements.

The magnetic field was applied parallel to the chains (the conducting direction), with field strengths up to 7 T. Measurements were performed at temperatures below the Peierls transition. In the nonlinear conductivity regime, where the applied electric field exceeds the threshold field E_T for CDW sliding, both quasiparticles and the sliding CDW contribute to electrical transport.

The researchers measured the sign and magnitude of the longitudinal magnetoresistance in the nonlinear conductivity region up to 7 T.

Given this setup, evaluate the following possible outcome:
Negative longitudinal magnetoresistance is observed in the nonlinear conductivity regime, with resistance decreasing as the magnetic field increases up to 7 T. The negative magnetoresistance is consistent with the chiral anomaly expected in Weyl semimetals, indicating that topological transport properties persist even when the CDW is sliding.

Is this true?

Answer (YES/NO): NO